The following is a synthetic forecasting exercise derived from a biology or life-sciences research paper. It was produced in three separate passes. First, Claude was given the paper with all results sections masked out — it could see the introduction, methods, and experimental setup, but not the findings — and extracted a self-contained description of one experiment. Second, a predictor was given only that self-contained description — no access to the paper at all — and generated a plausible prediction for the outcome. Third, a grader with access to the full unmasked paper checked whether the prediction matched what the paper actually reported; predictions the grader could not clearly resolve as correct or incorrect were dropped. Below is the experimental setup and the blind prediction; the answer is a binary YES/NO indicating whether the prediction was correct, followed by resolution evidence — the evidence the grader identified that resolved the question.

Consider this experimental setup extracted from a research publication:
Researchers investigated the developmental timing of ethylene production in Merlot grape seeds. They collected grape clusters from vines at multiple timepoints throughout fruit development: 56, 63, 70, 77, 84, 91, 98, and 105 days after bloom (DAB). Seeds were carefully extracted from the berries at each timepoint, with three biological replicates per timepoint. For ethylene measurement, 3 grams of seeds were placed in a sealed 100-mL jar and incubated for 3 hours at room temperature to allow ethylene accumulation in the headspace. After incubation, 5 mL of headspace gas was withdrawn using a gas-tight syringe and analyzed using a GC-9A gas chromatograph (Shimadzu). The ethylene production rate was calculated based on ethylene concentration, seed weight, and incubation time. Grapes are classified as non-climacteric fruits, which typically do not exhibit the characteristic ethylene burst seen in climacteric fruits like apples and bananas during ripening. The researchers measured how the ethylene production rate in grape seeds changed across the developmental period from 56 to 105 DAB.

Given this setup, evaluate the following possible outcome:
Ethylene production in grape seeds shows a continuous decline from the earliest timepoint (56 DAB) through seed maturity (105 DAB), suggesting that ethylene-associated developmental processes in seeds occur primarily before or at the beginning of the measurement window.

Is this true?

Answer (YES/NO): NO